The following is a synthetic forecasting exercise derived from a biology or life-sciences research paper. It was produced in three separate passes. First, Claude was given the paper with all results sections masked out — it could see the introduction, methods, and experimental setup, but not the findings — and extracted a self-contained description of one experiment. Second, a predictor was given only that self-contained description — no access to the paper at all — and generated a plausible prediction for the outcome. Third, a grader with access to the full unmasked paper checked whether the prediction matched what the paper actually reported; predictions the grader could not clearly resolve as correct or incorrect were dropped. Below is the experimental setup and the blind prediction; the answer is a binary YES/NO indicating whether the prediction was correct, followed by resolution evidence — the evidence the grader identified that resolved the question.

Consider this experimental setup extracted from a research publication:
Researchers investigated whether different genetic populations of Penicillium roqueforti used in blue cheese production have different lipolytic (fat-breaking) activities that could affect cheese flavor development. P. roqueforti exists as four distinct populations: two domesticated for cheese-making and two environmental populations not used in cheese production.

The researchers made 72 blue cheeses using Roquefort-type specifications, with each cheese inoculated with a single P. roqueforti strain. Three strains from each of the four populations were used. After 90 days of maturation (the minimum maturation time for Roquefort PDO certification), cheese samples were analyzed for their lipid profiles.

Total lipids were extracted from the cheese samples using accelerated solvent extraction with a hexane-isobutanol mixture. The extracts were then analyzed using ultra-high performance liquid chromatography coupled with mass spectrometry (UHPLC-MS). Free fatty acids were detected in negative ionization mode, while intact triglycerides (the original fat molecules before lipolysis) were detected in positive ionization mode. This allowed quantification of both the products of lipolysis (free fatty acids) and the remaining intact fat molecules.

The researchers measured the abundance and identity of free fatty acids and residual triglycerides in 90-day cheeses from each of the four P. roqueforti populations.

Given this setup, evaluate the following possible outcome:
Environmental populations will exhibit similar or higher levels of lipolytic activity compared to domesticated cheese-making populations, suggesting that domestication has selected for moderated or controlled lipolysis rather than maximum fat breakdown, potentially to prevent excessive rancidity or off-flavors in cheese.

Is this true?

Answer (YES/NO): NO